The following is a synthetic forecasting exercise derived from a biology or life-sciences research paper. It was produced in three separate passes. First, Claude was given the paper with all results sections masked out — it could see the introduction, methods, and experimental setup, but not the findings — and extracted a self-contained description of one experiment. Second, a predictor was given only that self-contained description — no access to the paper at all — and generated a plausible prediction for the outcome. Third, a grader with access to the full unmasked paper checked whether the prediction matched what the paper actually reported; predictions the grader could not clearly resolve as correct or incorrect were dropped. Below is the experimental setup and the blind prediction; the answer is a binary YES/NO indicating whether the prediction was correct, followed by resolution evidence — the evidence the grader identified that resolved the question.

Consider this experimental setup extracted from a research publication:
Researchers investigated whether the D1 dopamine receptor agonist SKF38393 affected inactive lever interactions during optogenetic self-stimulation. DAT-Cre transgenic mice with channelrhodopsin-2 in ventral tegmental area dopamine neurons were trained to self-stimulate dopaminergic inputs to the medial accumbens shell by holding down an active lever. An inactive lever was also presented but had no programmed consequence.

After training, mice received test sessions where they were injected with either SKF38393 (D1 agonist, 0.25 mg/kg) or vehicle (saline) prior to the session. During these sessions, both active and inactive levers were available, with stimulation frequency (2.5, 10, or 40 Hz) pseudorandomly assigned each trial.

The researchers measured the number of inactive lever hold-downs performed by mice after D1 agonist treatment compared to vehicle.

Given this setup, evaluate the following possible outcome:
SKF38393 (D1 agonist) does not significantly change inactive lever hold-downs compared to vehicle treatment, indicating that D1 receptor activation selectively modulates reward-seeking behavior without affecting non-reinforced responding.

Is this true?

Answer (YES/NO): NO